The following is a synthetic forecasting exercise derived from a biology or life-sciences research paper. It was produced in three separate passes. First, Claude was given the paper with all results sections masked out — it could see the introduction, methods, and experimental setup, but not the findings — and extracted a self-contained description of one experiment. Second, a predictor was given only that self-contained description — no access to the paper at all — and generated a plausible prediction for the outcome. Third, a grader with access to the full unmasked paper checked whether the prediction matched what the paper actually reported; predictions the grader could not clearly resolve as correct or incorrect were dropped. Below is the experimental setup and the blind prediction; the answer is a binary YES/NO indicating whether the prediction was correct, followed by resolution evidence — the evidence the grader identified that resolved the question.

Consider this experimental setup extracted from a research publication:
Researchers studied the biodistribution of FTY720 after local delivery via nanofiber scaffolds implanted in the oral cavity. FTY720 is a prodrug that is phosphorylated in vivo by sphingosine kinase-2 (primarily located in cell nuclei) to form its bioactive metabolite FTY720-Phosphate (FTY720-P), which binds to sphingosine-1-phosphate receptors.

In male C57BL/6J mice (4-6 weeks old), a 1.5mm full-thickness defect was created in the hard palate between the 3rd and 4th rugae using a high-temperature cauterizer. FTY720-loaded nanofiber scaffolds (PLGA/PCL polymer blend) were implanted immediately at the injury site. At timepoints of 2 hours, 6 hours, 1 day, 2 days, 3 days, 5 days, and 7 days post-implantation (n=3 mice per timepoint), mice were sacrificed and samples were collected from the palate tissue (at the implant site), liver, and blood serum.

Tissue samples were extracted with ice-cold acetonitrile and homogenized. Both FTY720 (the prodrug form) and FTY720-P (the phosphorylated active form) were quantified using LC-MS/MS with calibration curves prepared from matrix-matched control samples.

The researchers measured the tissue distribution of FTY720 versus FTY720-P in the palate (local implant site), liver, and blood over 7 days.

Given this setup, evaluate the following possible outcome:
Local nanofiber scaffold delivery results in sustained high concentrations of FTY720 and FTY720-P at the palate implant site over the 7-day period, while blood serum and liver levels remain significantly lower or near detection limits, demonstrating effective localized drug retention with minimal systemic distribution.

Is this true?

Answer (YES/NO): NO